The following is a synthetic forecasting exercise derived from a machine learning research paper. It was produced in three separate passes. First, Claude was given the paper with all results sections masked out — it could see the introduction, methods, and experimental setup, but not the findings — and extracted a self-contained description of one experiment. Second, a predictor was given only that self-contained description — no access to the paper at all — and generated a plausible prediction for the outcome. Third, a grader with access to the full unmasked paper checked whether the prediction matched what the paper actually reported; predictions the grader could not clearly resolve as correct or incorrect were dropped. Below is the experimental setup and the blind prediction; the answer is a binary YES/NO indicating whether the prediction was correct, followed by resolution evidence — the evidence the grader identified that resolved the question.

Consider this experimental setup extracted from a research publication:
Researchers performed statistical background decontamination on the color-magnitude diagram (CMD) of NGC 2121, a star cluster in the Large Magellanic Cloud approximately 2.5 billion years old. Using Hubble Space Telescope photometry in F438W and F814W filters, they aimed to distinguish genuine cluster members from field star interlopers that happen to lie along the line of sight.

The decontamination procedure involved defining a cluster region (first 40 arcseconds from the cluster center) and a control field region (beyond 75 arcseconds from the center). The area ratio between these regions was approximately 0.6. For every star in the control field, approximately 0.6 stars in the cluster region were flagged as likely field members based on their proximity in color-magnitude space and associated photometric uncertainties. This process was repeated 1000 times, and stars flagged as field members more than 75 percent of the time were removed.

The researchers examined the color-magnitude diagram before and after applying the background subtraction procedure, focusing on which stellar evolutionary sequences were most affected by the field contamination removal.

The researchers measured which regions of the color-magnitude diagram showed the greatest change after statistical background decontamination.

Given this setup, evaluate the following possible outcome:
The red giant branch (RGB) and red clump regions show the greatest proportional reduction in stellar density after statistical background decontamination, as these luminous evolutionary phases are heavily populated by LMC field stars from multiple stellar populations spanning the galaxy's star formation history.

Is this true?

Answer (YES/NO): NO